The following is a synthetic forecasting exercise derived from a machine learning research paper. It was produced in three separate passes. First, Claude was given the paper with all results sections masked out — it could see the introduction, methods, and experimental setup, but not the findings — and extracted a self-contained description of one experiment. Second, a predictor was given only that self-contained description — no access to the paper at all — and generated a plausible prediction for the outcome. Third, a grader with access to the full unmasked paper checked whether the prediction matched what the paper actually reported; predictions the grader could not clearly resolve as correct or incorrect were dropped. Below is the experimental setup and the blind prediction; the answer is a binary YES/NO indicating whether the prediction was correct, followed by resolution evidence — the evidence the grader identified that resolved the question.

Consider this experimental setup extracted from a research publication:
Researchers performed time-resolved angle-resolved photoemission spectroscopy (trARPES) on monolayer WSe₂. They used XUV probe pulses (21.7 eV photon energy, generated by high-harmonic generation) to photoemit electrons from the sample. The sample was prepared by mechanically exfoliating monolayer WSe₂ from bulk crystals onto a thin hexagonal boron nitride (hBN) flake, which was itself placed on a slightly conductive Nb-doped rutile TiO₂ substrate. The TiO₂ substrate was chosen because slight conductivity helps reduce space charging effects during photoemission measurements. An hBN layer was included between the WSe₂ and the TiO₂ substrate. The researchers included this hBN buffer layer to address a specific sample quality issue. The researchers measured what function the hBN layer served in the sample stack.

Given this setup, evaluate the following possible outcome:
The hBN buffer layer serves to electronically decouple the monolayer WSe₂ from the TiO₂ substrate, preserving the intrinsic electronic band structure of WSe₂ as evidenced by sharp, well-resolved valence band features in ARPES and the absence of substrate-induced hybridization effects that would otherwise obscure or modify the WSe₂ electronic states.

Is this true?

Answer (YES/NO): NO